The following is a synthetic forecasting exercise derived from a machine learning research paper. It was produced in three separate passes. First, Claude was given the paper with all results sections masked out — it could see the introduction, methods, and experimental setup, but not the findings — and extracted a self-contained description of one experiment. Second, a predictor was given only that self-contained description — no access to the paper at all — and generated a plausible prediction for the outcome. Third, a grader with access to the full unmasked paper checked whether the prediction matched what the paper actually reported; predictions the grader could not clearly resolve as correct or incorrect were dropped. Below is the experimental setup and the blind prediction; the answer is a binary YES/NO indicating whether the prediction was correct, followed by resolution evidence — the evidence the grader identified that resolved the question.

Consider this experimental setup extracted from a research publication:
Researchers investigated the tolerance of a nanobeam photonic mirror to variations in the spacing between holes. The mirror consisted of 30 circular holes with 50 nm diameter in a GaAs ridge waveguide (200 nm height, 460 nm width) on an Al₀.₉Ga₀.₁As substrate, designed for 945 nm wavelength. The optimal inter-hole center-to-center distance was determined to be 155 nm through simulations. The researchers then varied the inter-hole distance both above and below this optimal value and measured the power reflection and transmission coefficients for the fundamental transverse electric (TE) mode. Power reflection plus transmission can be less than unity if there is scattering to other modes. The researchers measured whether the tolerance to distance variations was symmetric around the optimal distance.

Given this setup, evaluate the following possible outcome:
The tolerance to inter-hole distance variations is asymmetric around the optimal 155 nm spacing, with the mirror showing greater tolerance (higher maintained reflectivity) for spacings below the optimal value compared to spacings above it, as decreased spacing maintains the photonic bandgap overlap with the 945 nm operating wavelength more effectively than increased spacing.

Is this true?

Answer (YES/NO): NO